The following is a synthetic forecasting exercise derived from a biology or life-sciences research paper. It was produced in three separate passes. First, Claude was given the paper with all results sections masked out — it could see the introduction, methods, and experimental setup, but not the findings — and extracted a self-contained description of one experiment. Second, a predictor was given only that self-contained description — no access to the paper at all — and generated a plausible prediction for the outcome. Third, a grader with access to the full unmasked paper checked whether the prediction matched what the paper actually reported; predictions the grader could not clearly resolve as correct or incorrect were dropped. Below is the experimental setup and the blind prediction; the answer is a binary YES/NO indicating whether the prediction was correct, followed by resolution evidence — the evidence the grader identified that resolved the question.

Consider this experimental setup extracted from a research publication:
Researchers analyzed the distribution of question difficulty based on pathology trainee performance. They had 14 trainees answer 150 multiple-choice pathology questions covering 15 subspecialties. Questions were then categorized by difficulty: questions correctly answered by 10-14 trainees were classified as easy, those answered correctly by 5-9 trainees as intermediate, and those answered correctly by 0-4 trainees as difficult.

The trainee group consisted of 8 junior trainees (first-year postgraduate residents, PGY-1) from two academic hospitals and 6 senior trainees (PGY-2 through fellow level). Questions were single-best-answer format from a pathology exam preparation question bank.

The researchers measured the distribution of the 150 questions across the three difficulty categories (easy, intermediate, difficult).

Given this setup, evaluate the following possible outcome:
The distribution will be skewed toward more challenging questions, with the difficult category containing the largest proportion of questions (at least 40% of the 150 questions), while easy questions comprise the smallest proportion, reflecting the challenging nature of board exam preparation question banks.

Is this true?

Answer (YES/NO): NO